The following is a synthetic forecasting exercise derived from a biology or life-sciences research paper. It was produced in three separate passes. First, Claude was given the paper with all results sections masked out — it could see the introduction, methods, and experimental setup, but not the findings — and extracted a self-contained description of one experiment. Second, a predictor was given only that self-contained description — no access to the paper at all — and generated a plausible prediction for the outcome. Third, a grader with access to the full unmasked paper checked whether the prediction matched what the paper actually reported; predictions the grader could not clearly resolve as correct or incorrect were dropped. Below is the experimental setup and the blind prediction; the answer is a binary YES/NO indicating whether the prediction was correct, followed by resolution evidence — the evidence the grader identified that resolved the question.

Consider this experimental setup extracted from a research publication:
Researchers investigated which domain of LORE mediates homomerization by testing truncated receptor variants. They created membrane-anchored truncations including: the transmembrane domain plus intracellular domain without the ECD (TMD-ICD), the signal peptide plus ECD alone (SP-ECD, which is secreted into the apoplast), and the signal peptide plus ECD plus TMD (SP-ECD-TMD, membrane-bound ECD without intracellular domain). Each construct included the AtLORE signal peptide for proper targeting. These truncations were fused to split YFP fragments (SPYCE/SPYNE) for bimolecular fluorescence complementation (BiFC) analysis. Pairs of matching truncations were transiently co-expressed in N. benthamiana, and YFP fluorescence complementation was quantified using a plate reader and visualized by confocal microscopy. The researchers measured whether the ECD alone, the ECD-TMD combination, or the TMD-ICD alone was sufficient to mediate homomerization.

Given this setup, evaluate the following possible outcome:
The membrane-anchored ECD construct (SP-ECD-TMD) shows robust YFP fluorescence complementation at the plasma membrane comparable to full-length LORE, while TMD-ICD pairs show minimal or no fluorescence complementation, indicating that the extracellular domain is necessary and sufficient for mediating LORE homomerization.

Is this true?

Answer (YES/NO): NO